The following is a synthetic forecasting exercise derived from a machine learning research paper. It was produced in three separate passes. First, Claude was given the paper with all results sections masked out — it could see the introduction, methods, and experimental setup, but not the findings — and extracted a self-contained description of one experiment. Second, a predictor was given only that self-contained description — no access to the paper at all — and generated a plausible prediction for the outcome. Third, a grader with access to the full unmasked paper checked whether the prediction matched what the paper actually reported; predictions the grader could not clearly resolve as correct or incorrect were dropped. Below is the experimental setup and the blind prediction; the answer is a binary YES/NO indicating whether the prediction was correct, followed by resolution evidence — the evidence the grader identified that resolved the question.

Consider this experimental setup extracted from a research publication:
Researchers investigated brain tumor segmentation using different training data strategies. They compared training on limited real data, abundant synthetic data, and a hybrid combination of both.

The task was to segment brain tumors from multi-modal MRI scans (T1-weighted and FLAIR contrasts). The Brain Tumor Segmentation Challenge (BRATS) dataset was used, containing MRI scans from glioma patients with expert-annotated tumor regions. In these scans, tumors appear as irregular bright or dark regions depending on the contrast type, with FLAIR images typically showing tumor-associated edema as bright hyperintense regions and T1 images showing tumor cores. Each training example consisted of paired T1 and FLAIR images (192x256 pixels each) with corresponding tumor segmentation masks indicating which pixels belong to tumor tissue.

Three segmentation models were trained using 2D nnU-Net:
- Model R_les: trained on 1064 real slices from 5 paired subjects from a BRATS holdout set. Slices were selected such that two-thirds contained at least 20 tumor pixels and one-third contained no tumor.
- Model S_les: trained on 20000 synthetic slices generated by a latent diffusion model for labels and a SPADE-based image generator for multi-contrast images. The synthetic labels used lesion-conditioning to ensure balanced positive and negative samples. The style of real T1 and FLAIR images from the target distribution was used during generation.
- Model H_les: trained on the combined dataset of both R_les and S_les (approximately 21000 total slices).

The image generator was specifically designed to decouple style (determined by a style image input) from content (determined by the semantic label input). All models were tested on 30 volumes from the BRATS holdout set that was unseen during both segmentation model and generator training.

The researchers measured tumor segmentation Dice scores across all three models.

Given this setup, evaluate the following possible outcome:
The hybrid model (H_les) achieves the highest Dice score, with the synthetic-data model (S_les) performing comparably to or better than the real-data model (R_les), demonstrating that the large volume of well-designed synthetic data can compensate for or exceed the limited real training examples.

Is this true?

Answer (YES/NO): NO